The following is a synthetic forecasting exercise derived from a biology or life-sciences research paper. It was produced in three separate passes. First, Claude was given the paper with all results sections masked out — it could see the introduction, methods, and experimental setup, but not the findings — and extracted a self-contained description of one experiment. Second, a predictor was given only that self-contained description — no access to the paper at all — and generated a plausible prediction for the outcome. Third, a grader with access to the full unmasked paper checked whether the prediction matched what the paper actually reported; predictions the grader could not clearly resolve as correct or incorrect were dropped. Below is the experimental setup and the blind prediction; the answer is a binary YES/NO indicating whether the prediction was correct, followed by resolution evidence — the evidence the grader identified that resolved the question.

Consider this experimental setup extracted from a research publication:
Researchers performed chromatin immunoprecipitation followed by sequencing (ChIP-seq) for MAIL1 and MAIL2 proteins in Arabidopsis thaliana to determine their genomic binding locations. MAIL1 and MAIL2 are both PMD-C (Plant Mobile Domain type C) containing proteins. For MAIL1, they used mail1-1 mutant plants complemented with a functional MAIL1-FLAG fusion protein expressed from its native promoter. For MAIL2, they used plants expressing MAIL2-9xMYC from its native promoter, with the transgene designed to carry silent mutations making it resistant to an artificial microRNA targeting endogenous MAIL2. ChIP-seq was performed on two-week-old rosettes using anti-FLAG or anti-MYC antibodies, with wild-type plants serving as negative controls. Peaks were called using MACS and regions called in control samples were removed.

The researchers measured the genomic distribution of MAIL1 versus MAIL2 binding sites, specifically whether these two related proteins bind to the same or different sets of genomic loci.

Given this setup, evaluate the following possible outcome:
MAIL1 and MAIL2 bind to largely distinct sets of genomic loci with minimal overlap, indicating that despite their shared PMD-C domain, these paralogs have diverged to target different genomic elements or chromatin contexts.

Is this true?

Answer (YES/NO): YES